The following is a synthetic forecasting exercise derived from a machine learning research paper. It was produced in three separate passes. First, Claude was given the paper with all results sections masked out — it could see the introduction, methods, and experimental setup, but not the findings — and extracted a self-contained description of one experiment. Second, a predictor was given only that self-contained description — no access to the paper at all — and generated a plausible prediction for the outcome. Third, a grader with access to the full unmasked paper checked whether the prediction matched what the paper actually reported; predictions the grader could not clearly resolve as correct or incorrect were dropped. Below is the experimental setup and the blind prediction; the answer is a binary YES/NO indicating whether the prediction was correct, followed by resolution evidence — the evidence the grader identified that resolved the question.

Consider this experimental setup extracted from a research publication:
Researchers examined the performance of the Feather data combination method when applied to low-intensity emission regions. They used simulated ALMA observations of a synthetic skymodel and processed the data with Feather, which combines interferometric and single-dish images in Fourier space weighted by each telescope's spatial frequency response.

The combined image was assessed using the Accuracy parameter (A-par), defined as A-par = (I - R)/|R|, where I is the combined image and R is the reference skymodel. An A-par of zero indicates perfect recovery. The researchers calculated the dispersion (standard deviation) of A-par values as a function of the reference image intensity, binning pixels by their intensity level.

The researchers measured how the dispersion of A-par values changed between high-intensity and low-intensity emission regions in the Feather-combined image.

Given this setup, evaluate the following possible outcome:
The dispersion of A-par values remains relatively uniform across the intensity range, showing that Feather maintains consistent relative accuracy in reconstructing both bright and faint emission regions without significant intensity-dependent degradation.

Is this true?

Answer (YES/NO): NO